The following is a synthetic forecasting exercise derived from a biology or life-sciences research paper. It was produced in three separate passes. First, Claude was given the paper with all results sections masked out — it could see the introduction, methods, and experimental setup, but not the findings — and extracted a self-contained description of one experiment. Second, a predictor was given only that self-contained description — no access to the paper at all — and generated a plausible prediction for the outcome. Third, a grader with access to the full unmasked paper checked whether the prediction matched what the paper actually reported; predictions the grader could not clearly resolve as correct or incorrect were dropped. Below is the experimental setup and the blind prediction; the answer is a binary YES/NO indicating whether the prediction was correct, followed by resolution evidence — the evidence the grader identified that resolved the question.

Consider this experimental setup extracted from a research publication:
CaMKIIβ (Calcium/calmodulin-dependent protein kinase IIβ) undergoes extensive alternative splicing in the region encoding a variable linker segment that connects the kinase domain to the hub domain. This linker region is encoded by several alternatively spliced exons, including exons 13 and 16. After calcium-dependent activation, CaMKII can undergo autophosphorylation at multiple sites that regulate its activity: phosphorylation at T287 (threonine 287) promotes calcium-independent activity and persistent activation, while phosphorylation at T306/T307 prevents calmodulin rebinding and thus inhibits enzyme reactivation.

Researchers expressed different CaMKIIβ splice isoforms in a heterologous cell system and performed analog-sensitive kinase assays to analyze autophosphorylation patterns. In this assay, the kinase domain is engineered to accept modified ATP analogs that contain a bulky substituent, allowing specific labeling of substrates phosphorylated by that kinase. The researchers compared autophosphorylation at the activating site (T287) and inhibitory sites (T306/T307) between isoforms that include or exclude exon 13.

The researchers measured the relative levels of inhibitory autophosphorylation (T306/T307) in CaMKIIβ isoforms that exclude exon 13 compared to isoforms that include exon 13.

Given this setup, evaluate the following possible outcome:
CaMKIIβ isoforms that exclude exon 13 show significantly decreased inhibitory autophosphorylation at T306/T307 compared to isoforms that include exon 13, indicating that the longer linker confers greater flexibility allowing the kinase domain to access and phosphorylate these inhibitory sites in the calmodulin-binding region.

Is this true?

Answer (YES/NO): YES